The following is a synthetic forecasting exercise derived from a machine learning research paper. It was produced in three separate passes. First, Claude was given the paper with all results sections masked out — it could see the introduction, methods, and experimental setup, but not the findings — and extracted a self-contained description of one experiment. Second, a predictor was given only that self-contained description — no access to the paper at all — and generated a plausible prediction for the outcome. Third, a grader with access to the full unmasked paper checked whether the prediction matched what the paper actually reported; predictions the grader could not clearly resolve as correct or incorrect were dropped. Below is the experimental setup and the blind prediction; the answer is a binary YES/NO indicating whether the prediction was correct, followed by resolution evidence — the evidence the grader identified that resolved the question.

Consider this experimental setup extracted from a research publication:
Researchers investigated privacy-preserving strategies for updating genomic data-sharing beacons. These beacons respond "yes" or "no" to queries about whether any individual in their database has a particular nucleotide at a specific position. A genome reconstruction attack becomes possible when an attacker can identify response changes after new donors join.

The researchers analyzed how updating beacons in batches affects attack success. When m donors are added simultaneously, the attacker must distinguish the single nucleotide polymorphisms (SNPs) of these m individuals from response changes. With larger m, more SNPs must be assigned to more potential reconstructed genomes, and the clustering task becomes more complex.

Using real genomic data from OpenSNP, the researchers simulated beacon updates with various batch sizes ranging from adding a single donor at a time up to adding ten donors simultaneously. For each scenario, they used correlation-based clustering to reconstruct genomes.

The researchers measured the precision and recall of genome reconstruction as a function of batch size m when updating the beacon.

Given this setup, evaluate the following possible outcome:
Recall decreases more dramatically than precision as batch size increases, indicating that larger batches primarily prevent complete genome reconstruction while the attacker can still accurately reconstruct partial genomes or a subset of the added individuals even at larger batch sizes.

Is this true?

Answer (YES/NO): NO